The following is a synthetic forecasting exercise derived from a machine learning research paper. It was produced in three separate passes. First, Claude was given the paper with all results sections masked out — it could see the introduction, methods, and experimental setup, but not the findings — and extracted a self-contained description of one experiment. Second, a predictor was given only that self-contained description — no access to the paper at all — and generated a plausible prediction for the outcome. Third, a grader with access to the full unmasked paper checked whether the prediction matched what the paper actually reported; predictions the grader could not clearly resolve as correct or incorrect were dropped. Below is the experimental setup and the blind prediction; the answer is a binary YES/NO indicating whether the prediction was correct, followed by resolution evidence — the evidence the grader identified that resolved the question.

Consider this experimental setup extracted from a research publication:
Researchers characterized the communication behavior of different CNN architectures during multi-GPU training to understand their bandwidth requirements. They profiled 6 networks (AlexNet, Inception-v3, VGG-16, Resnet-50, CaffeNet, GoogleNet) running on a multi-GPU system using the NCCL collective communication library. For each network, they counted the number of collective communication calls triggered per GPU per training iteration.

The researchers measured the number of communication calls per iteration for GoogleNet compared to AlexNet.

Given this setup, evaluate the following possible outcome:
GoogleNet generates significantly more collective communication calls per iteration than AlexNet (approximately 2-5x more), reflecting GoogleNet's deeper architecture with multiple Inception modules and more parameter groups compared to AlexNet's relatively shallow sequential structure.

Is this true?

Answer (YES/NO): NO